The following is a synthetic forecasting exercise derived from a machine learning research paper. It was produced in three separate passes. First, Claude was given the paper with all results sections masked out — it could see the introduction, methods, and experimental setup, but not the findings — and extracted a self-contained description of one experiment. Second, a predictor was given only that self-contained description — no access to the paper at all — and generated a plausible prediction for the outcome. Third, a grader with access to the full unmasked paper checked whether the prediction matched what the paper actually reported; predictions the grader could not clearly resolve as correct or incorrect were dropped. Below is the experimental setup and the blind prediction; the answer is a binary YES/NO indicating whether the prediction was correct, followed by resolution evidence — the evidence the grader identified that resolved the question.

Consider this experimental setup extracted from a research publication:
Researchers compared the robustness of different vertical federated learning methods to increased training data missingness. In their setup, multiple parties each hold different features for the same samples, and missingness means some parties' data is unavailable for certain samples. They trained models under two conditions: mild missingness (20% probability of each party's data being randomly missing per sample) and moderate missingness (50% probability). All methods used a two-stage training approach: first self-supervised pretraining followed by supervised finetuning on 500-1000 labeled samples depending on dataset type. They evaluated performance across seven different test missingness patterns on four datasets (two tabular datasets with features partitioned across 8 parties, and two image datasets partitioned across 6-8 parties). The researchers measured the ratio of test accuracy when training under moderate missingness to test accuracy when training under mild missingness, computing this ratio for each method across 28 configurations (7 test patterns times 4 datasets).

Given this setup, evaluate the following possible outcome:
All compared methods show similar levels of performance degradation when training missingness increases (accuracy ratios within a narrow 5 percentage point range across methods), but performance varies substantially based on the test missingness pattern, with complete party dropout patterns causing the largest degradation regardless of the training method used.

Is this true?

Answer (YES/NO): NO